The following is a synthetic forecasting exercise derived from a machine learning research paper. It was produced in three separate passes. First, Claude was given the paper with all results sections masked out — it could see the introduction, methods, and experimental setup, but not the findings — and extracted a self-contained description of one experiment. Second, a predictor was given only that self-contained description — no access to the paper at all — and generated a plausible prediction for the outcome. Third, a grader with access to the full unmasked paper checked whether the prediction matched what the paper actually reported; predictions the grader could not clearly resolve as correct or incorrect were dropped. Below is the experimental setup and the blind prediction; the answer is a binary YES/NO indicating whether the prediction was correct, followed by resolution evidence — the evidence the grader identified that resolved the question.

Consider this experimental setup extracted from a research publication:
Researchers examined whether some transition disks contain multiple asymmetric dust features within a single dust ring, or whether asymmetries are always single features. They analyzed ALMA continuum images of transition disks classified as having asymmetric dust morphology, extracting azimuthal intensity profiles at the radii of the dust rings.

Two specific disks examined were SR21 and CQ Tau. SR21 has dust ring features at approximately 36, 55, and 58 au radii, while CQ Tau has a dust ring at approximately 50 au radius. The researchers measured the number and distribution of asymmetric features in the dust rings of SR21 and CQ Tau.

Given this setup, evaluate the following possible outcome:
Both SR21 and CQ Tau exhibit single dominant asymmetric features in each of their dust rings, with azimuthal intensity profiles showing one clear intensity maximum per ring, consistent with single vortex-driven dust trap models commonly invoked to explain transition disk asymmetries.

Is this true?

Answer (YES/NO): NO